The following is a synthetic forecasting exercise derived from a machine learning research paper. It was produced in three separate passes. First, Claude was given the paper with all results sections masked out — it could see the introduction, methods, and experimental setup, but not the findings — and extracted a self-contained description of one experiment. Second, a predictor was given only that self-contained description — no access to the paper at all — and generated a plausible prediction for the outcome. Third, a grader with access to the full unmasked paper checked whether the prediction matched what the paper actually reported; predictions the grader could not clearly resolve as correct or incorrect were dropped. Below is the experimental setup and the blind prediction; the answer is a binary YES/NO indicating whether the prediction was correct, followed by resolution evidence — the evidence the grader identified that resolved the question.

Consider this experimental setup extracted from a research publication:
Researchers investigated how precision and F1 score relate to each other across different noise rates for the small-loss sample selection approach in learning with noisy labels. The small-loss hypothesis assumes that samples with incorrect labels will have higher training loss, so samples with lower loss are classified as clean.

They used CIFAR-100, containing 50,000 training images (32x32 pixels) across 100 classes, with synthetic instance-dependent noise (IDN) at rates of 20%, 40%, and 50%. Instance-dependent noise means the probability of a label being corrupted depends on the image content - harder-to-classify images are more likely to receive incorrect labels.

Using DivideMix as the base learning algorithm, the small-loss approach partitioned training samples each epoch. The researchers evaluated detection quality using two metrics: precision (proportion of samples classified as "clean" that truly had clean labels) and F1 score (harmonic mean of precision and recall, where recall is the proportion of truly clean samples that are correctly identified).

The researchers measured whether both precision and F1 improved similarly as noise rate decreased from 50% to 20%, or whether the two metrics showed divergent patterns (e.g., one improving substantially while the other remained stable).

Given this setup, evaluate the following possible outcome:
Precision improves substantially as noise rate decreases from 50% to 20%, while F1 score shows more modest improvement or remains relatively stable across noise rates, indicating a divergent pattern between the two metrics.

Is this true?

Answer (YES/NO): NO